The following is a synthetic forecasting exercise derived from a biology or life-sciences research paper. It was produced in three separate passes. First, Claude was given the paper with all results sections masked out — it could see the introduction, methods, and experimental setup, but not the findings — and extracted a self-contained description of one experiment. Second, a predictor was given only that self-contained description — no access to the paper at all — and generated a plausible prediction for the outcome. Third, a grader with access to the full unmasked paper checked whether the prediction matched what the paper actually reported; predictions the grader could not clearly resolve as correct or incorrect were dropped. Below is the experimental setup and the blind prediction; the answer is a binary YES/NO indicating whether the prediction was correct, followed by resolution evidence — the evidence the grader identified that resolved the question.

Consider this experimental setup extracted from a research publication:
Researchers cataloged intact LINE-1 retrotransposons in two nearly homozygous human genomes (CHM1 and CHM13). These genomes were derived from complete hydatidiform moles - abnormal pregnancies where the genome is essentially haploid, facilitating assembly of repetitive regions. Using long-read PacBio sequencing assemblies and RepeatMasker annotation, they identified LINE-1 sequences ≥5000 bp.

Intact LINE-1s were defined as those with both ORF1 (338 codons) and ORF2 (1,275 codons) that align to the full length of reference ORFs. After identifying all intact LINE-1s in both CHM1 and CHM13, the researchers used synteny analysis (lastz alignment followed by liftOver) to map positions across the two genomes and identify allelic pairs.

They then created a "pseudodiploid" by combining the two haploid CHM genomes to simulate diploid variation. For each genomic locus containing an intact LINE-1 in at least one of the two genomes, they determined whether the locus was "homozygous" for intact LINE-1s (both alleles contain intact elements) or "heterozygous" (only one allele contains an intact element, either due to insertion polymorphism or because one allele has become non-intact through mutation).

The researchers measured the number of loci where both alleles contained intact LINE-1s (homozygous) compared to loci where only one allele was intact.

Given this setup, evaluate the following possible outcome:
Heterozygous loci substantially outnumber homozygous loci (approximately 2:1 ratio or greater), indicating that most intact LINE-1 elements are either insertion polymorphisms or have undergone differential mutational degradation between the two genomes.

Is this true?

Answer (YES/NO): NO